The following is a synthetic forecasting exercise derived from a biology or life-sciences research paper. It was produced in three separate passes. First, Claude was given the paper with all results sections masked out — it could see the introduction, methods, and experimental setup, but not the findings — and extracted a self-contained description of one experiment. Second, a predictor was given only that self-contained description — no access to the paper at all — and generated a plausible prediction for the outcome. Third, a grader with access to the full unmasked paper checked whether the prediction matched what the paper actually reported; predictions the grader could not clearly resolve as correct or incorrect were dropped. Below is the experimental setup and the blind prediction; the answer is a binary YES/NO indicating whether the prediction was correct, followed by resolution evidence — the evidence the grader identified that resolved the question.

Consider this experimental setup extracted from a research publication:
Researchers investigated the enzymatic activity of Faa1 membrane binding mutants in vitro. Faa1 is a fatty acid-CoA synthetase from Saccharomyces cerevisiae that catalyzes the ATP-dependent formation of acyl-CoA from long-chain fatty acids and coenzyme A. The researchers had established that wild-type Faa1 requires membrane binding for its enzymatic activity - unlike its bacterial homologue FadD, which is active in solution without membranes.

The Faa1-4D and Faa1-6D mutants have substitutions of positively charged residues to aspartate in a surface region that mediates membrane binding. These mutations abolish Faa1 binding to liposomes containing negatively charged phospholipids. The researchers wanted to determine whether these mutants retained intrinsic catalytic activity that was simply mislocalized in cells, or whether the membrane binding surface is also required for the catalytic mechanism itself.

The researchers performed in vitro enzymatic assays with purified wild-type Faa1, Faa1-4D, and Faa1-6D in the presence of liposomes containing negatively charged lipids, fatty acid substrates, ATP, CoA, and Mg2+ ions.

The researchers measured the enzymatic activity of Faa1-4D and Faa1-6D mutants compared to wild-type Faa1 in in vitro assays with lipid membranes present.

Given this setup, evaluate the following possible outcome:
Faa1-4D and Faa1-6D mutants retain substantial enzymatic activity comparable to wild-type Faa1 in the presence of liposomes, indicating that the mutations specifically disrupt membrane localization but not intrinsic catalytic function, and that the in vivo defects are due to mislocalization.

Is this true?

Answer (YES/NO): NO